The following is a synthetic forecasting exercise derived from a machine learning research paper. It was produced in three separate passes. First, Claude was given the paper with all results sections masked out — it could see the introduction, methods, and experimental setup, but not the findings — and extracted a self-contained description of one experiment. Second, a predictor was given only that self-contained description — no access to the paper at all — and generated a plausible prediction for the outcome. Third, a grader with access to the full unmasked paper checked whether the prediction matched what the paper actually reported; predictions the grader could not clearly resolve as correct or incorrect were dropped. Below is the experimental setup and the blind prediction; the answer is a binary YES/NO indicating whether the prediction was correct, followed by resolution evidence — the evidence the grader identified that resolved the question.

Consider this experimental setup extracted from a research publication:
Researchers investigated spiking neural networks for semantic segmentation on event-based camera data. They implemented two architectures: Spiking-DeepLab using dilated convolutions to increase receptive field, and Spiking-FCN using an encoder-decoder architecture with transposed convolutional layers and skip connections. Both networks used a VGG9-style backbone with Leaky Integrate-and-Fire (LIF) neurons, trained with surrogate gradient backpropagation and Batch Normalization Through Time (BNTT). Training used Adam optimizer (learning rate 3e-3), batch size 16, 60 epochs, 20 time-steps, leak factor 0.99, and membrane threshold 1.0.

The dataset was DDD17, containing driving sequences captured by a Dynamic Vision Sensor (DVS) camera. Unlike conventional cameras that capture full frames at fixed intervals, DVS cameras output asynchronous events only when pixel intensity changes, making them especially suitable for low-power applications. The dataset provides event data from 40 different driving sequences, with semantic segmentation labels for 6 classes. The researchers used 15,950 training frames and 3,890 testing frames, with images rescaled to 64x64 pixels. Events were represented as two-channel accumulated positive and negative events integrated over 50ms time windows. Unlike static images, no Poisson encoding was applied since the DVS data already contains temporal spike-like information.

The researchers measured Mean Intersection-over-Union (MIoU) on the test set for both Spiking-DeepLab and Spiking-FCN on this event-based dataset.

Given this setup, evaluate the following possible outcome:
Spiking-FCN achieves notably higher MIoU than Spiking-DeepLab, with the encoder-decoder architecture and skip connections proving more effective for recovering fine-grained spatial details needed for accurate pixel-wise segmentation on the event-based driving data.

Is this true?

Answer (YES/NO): NO